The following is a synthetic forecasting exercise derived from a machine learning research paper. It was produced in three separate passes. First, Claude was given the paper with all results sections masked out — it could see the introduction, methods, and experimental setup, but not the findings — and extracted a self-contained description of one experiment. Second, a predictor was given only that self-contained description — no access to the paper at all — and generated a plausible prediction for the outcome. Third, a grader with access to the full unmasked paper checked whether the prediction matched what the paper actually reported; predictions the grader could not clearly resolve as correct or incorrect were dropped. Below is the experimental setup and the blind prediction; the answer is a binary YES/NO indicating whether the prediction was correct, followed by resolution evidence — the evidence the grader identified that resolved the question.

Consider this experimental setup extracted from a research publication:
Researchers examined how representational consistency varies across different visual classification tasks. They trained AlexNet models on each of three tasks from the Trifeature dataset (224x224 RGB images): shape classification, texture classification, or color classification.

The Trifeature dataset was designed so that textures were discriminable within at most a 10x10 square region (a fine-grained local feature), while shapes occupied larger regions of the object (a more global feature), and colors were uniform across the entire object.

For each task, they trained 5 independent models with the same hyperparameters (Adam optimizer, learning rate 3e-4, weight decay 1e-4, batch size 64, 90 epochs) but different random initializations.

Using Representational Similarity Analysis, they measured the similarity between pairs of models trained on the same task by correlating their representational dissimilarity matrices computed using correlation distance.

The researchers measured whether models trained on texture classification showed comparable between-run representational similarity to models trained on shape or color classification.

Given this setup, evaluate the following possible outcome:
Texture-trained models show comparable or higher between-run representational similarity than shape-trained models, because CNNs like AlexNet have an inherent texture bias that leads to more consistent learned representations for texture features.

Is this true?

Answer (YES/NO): NO